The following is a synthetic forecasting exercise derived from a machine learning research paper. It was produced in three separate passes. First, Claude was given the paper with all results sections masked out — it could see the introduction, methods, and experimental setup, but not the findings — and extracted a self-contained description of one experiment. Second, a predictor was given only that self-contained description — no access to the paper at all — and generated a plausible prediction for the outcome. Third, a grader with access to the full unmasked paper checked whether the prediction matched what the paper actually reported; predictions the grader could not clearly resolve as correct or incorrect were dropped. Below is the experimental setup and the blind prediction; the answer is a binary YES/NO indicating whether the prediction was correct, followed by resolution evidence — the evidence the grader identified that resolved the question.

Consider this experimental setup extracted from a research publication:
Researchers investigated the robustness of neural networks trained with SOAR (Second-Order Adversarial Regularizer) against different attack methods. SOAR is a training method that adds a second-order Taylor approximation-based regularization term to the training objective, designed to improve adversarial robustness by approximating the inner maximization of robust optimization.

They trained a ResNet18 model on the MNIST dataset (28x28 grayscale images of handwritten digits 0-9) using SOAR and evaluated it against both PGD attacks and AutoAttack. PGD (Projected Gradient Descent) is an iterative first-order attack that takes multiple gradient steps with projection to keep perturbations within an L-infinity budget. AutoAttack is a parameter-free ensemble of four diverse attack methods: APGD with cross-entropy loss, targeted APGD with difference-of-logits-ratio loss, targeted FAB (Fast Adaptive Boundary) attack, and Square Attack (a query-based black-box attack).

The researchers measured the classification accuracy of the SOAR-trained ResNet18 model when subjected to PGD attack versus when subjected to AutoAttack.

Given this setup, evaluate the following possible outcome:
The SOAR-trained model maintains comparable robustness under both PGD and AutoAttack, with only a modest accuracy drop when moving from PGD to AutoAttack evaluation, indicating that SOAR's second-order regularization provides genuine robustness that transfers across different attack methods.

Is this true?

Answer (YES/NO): NO